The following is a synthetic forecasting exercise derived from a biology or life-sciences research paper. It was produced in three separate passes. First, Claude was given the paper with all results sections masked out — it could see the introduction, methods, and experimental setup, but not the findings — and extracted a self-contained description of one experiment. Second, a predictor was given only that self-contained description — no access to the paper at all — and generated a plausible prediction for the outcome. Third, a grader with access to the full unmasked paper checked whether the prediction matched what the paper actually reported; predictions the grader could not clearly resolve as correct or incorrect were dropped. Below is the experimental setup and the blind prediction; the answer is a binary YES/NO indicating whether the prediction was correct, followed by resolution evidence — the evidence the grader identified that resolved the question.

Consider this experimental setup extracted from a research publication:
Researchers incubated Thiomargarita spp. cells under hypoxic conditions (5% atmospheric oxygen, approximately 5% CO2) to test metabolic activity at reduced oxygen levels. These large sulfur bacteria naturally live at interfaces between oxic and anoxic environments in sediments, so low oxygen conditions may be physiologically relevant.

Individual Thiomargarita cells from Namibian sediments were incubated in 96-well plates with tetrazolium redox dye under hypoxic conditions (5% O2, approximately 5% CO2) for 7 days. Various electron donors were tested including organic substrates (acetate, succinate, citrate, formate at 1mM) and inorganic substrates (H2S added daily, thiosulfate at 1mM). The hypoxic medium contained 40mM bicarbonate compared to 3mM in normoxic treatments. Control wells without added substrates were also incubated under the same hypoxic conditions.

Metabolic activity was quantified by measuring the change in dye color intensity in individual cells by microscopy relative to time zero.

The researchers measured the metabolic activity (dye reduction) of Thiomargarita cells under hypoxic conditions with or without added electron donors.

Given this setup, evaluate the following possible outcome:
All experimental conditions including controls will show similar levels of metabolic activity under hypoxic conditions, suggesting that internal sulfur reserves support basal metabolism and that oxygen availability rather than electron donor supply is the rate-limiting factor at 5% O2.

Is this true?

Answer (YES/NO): NO